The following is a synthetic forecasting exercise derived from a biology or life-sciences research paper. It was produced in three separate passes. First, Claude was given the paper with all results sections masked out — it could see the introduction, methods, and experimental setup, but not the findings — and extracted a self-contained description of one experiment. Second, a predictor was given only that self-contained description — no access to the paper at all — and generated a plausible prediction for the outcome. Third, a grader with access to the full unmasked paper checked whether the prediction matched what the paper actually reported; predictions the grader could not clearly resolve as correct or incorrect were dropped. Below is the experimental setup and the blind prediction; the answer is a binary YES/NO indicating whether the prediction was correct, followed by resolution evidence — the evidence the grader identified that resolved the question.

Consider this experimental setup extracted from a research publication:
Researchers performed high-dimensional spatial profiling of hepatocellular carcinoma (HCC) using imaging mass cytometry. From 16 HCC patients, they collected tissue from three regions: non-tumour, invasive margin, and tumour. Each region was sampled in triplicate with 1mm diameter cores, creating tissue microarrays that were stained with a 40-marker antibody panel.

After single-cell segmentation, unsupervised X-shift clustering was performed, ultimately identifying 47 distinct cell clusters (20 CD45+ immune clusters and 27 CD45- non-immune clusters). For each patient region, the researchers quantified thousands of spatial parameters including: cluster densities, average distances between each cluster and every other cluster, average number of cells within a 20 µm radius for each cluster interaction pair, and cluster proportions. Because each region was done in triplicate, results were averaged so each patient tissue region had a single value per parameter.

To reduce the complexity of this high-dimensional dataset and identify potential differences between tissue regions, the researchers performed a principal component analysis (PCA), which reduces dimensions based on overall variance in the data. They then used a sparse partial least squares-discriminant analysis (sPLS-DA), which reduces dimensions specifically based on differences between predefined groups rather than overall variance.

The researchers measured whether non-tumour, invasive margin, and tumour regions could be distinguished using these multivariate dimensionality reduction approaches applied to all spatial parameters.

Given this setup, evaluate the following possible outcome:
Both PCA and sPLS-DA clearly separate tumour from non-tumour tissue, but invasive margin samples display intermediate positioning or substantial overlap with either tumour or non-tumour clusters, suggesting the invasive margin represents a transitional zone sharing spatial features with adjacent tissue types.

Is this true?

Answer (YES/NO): NO